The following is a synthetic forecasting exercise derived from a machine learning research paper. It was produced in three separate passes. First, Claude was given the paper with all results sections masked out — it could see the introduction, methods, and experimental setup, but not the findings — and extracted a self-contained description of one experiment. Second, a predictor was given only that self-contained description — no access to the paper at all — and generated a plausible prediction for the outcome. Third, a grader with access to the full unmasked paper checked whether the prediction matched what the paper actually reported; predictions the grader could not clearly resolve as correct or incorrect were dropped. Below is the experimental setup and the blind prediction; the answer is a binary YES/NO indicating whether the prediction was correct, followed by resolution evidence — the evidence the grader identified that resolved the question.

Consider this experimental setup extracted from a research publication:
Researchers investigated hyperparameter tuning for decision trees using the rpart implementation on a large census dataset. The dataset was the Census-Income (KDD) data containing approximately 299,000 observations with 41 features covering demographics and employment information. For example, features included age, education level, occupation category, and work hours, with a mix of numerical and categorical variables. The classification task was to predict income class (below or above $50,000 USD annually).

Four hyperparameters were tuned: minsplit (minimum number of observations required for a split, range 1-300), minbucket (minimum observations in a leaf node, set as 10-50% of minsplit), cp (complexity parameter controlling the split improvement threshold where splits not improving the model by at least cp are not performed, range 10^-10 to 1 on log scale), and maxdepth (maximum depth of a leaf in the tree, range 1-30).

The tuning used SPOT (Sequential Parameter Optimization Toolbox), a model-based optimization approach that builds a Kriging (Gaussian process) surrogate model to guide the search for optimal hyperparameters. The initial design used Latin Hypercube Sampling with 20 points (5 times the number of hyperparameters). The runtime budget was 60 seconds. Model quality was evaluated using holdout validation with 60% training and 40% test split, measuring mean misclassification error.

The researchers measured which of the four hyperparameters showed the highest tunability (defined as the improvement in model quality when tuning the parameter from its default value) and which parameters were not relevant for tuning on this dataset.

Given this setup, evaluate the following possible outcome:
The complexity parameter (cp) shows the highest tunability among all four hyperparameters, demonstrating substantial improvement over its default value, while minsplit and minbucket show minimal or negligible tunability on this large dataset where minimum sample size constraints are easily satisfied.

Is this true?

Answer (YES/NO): YES